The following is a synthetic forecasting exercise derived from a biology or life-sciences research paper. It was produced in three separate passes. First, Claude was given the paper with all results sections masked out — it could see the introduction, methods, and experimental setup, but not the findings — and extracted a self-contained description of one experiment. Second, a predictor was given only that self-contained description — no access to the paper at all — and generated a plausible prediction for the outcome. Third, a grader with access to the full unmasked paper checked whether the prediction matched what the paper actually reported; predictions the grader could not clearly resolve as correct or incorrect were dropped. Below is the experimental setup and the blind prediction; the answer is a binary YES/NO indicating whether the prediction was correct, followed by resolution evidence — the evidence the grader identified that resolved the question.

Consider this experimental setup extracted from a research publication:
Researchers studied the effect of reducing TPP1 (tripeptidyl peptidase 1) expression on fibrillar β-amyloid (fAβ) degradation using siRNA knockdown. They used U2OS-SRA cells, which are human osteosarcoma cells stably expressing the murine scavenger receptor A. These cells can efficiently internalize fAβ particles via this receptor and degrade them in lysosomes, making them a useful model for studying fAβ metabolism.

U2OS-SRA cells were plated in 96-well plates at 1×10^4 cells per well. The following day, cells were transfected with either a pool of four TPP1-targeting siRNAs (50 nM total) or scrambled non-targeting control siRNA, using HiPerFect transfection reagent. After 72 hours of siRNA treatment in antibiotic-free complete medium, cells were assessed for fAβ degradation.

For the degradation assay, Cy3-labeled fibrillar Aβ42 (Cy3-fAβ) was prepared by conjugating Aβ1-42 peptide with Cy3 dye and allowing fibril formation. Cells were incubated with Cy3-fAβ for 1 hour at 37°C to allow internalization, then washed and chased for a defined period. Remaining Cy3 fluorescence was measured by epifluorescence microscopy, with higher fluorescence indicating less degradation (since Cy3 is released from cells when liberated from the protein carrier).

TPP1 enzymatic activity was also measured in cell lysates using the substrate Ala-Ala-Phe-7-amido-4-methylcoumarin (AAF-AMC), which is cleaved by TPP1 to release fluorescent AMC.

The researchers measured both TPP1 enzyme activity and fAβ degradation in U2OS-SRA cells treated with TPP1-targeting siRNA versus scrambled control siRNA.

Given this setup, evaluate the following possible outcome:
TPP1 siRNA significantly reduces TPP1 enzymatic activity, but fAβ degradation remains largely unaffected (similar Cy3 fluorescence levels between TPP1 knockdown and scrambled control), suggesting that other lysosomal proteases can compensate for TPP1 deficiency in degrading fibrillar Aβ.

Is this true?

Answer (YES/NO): NO